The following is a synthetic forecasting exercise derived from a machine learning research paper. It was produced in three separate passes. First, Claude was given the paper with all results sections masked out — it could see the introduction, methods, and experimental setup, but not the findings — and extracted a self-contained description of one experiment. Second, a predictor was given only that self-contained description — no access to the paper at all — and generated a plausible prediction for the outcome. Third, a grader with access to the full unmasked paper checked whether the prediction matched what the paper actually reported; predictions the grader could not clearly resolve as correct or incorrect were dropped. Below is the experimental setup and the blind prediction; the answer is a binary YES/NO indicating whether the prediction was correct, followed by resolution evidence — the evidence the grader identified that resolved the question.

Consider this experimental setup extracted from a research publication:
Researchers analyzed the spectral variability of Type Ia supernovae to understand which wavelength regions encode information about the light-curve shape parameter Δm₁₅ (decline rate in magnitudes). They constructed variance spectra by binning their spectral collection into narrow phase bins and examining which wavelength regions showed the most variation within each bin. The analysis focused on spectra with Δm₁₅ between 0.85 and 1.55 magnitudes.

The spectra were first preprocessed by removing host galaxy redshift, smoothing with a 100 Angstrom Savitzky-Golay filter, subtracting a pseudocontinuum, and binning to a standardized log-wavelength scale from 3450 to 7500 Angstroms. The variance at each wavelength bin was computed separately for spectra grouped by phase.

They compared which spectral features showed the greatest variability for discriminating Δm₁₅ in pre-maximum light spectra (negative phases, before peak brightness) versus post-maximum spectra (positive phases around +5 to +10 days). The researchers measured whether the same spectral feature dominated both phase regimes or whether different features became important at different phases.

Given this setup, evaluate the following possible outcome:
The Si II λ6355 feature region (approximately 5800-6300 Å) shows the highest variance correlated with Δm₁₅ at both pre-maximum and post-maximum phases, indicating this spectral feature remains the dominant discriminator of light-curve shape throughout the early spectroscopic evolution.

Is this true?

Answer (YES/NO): NO